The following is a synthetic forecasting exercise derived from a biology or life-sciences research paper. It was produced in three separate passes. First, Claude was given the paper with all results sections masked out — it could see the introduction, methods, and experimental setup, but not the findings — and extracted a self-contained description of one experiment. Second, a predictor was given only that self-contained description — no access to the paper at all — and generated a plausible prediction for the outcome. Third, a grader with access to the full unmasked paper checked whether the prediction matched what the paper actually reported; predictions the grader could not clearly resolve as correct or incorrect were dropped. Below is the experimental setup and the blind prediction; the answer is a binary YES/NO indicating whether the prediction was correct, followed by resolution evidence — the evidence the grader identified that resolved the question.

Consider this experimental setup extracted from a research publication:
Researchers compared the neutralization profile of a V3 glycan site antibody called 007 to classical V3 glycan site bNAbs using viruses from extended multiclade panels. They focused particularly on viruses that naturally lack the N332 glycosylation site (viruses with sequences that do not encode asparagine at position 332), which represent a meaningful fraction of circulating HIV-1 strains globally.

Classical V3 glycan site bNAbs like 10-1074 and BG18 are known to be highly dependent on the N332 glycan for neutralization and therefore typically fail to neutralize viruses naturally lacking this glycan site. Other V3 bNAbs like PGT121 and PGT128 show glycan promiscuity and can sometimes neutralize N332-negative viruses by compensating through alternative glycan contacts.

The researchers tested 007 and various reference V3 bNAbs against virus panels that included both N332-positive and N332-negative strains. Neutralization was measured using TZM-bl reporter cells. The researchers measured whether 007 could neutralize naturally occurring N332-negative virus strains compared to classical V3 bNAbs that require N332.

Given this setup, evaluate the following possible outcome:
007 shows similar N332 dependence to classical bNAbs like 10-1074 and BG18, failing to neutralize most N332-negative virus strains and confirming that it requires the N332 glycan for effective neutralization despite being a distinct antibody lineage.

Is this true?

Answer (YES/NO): NO